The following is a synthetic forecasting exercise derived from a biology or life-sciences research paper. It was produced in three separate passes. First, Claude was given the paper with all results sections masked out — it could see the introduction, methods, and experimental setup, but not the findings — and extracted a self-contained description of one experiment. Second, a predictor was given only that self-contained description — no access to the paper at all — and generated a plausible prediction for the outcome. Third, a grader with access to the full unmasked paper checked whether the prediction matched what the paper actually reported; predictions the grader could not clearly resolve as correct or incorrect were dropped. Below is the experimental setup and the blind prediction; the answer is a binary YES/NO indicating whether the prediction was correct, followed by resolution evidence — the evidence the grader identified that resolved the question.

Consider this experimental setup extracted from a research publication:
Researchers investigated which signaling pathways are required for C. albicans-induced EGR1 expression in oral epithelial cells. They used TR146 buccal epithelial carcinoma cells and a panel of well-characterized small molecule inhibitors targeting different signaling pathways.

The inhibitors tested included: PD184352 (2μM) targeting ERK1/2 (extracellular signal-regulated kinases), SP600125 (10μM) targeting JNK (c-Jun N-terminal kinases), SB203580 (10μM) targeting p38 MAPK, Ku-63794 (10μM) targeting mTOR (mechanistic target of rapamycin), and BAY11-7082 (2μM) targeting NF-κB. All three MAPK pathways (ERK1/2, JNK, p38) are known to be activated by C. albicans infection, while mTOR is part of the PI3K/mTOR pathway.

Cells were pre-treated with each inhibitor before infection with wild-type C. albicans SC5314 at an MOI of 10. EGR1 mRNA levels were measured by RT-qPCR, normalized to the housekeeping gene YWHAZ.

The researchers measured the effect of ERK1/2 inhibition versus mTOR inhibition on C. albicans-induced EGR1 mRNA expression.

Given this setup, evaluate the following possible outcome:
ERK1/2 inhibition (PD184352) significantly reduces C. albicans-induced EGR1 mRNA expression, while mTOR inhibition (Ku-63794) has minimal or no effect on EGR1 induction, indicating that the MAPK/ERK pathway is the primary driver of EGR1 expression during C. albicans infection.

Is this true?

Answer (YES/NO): YES